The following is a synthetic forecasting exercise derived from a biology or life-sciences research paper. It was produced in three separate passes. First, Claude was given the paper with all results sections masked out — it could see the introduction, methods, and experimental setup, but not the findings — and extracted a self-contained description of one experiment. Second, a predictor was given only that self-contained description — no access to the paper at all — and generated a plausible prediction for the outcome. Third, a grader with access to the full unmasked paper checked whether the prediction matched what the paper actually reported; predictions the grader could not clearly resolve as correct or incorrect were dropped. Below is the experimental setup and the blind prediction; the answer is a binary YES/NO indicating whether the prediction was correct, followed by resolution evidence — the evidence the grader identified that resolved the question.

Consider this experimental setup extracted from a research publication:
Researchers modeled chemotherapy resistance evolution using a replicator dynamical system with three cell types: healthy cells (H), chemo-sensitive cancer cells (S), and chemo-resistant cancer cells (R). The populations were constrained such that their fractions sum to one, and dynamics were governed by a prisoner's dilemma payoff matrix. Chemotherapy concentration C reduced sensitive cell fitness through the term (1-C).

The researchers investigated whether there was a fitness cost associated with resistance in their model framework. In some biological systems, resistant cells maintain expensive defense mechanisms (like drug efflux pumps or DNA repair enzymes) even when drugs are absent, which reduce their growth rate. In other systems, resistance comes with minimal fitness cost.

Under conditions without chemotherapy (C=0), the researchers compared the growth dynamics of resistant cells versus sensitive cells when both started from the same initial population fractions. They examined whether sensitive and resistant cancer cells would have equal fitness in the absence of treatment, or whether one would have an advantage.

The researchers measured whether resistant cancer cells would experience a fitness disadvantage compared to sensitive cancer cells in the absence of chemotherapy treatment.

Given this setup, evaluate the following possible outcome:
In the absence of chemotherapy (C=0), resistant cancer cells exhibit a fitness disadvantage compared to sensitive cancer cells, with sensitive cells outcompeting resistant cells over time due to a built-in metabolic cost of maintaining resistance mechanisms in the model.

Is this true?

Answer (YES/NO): YES